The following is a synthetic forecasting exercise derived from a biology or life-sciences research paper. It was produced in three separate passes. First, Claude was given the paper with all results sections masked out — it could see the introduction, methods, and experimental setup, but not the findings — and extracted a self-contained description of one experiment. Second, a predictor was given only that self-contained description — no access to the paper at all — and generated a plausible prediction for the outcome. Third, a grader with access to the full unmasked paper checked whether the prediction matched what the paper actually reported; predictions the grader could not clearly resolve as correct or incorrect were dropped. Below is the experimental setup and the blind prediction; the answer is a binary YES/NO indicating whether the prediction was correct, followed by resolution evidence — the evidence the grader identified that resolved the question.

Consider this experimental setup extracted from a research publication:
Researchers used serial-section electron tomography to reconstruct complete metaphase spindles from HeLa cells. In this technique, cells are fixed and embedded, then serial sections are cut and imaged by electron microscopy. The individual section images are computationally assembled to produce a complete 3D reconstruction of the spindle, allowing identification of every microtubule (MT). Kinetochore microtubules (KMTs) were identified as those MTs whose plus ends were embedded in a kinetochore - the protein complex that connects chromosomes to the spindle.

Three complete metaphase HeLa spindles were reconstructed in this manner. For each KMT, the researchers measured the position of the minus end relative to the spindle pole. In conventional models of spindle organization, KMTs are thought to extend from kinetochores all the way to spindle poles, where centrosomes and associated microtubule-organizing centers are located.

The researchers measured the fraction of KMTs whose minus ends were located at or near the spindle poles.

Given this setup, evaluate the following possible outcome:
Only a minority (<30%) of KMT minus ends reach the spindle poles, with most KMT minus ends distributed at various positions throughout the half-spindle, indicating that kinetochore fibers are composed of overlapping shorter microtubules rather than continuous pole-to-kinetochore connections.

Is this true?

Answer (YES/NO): NO